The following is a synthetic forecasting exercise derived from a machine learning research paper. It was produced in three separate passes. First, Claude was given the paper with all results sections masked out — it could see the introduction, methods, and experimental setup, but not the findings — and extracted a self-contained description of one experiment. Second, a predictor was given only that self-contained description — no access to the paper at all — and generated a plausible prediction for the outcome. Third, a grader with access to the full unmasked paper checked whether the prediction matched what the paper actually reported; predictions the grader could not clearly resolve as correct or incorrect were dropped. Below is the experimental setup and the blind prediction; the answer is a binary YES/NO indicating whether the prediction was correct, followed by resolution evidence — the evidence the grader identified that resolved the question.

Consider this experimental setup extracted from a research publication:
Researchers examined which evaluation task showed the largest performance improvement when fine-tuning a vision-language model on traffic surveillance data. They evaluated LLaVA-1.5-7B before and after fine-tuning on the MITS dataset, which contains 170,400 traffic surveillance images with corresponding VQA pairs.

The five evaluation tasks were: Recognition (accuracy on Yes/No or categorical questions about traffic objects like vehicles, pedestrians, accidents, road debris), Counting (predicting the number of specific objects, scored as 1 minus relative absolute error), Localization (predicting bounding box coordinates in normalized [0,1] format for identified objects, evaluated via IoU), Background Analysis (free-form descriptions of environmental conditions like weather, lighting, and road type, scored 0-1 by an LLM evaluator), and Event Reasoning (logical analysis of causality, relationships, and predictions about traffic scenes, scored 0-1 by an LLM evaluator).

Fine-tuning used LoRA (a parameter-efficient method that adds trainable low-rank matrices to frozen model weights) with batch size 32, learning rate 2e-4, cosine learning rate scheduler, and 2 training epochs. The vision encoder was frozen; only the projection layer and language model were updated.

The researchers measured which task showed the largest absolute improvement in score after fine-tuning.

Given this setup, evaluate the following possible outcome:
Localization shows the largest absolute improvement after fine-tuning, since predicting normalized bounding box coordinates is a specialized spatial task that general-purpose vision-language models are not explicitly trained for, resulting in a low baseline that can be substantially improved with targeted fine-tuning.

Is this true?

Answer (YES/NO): YES